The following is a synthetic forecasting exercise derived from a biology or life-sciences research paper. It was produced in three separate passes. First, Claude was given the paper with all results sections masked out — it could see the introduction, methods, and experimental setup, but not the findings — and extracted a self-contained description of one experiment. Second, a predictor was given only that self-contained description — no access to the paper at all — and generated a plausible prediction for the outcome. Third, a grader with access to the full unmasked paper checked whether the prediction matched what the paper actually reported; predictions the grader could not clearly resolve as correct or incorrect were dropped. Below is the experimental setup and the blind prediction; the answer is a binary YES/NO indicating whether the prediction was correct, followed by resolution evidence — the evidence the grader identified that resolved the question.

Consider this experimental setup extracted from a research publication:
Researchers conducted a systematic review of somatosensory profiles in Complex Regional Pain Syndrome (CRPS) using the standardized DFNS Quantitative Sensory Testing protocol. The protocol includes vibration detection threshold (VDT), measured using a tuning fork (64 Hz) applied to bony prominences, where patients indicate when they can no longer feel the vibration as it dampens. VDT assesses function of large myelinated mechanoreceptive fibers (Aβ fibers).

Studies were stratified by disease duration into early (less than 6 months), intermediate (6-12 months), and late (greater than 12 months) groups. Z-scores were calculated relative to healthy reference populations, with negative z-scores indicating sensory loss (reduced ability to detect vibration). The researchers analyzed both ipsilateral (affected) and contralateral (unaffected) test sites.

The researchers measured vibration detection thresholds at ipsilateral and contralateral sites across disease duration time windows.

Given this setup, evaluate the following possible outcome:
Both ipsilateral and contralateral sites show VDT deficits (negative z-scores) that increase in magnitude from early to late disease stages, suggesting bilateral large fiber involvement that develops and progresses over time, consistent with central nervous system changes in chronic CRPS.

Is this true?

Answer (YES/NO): NO